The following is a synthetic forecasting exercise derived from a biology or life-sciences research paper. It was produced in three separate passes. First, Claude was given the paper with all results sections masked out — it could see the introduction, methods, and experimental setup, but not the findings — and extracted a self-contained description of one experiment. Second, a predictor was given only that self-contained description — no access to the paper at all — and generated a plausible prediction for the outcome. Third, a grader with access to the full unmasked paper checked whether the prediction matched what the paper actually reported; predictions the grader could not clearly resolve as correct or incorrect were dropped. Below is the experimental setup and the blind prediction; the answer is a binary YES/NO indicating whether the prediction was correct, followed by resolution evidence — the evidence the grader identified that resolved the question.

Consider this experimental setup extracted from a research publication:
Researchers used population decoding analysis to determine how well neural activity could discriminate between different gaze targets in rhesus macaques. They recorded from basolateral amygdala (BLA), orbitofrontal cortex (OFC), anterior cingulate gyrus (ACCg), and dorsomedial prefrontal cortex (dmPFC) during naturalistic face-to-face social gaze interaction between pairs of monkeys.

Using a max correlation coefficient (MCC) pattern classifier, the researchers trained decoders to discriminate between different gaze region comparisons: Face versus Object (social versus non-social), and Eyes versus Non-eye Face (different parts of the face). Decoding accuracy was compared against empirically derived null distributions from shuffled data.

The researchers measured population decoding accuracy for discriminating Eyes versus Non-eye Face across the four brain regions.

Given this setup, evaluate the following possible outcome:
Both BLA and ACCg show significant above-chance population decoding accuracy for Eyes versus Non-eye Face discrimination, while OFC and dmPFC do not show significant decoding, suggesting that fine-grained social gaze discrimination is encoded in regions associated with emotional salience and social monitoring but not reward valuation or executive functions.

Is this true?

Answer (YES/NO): NO